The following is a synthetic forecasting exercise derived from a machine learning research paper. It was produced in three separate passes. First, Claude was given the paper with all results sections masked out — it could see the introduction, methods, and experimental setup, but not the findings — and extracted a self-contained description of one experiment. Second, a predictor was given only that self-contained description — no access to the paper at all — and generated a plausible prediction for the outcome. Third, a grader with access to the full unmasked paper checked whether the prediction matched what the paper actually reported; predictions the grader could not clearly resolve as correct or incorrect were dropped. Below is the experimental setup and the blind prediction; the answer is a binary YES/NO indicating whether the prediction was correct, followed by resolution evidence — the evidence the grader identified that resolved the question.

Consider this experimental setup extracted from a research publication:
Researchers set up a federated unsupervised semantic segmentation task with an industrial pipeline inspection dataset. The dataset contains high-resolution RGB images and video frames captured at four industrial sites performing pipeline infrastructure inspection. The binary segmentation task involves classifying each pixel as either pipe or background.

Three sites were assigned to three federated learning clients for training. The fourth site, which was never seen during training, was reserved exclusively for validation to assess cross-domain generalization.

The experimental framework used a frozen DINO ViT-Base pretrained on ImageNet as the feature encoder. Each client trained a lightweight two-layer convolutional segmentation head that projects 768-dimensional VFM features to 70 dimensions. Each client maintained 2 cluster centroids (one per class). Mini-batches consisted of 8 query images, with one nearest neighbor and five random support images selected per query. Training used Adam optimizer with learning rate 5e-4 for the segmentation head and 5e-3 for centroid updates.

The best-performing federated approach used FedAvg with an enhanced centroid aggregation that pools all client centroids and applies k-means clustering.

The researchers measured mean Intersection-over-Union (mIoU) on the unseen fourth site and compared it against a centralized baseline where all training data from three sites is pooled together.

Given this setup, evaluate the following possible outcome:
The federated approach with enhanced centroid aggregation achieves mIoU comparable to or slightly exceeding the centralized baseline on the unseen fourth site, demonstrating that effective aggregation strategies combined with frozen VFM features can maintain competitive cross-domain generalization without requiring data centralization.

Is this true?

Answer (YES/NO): YES